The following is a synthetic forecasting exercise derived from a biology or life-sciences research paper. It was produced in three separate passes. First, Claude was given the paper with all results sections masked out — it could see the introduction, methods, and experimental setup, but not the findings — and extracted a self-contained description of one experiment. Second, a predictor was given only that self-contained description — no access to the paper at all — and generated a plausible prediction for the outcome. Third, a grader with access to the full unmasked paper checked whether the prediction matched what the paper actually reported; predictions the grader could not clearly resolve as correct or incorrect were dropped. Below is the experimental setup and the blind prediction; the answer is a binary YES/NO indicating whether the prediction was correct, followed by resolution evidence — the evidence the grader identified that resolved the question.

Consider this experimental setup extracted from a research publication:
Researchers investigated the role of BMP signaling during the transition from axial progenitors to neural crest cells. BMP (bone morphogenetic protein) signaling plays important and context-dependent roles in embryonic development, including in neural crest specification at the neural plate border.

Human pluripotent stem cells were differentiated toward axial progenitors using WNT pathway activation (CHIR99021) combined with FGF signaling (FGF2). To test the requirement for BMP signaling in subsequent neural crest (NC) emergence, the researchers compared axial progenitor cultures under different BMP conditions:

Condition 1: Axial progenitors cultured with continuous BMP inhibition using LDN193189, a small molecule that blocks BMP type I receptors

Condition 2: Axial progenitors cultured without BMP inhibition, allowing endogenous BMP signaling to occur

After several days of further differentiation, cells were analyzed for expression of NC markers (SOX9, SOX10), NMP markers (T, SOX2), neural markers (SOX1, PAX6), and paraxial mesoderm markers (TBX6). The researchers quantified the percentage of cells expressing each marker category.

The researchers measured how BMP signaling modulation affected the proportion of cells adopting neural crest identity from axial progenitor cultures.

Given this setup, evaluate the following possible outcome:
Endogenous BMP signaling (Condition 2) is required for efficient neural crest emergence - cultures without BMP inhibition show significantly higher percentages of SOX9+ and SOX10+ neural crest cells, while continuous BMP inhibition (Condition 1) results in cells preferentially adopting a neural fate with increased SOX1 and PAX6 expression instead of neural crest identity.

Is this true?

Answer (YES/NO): NO